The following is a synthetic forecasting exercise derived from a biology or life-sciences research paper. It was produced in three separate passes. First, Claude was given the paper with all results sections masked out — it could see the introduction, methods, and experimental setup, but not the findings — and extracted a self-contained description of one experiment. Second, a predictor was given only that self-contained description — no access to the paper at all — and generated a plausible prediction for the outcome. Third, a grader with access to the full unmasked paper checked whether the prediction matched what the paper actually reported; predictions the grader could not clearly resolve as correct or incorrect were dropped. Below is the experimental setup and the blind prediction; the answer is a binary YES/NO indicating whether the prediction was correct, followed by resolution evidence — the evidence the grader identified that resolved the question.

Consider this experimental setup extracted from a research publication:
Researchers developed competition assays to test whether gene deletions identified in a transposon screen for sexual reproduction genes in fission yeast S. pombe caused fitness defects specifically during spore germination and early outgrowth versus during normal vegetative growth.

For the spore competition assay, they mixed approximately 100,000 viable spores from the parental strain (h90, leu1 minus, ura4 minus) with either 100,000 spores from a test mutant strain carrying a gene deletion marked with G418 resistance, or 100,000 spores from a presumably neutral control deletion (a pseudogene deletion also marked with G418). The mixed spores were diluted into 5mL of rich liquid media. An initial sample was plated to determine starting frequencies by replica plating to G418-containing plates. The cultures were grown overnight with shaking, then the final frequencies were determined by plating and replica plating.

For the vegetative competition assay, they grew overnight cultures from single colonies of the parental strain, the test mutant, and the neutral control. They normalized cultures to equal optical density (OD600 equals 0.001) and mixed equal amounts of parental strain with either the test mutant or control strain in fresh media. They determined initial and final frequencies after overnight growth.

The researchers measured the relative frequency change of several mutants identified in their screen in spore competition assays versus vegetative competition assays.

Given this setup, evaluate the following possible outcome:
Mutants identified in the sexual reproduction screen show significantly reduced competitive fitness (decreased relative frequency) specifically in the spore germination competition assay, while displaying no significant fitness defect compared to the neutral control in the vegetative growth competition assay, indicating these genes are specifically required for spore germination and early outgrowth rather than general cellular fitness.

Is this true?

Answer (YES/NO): NO